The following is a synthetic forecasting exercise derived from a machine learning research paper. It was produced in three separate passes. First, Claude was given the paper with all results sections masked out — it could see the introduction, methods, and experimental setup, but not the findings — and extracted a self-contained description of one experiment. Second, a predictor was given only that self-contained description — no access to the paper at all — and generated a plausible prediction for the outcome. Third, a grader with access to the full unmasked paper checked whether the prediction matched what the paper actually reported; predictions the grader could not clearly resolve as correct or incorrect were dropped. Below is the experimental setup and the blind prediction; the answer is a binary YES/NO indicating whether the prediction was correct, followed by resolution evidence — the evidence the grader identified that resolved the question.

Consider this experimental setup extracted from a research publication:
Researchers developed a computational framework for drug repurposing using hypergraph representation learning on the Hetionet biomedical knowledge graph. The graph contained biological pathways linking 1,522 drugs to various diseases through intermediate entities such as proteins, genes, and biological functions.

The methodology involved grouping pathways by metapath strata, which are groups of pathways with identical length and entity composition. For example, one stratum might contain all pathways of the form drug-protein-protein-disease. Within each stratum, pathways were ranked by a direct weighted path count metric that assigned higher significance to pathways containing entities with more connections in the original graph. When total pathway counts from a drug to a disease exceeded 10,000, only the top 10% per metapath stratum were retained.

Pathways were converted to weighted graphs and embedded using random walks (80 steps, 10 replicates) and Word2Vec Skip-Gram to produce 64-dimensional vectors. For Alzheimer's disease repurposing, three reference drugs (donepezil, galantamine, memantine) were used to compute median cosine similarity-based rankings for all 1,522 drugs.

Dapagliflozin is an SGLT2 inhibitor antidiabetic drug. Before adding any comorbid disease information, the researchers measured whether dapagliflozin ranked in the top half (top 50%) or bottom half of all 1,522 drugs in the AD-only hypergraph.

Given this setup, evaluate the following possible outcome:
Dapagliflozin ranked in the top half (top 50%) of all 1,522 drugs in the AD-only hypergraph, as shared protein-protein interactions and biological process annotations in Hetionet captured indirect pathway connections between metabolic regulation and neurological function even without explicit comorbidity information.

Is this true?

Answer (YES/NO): YES